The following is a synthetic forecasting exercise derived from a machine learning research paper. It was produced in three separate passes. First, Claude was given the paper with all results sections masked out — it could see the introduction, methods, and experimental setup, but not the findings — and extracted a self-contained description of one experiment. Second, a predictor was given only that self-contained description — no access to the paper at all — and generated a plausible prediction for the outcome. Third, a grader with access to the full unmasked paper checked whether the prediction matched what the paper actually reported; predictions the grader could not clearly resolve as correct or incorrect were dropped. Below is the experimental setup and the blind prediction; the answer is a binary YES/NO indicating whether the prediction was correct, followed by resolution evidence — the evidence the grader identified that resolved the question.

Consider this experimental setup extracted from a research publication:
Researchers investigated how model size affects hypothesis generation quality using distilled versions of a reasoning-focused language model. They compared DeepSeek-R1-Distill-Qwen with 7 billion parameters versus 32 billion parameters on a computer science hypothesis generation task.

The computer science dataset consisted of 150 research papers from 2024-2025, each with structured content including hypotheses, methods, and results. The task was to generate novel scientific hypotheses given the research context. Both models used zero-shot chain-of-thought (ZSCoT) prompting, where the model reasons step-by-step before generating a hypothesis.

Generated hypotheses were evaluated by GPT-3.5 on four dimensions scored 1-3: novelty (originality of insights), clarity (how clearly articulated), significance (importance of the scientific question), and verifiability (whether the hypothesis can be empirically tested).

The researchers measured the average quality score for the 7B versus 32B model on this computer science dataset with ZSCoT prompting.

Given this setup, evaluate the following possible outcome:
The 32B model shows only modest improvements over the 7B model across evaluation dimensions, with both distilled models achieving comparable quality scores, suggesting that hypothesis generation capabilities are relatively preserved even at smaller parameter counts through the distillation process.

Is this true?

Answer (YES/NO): NO